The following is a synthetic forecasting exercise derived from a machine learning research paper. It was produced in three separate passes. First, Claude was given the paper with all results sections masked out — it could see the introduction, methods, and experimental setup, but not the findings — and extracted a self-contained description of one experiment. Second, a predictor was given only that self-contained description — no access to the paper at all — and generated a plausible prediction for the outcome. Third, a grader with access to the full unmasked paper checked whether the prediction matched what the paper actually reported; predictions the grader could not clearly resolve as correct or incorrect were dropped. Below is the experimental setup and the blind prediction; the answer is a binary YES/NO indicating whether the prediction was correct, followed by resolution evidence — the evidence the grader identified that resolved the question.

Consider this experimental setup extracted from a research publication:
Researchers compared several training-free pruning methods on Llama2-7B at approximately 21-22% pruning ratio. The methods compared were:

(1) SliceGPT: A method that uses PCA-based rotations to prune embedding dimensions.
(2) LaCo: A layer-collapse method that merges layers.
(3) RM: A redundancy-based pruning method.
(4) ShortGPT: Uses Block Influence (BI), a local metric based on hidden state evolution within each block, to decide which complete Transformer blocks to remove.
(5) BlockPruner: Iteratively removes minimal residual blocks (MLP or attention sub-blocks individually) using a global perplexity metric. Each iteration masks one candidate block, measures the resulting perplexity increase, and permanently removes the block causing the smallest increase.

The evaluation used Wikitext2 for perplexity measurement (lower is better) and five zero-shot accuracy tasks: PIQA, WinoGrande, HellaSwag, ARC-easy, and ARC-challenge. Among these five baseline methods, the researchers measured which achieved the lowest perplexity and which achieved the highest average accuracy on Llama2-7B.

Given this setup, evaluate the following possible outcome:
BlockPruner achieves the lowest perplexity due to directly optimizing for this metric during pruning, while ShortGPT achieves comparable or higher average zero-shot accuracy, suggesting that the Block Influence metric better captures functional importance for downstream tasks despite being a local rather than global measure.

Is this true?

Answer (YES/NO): NO